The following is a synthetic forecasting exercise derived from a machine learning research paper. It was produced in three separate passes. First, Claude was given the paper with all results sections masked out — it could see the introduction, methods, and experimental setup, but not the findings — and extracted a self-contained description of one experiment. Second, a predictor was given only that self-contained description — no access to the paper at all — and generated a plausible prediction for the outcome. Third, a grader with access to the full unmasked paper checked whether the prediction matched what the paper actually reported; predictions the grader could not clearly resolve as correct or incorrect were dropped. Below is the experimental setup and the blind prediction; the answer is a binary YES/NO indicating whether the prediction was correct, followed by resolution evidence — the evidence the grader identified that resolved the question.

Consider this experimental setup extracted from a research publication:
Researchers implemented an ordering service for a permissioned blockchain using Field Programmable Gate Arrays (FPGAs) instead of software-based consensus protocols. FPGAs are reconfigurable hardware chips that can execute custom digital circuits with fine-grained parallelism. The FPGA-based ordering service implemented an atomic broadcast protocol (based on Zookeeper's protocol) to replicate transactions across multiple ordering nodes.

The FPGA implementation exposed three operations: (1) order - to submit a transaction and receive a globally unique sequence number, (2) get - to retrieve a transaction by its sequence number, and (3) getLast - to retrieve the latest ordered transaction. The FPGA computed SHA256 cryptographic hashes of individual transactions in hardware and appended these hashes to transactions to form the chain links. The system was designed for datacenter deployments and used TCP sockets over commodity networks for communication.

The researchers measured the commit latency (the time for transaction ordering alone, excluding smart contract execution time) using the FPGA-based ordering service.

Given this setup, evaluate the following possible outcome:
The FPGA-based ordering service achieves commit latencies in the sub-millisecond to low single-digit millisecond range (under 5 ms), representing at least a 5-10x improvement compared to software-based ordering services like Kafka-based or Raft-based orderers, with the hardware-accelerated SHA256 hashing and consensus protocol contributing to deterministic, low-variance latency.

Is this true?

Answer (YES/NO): NO